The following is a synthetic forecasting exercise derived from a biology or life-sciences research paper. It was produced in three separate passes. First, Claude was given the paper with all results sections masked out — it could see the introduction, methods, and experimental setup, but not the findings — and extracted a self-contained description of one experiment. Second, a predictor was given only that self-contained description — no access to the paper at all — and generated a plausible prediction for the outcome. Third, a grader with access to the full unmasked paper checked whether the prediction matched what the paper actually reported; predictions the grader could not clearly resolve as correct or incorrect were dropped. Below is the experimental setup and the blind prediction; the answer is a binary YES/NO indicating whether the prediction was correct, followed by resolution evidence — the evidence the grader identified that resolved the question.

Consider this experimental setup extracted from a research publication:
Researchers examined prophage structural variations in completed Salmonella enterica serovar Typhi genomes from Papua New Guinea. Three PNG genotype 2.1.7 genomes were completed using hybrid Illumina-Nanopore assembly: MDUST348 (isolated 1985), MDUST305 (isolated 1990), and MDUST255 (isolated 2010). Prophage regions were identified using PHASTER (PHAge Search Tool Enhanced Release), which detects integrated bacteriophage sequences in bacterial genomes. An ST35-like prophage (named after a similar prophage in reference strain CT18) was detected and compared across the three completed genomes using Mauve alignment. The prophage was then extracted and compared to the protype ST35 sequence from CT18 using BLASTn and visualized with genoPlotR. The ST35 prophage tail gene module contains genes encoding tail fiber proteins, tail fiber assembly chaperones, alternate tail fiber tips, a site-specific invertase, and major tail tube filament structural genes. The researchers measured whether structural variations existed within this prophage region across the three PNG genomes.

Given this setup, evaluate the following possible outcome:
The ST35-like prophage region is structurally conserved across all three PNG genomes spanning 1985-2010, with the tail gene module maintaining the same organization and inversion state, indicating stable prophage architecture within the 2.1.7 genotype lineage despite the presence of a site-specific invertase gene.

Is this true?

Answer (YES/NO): NO